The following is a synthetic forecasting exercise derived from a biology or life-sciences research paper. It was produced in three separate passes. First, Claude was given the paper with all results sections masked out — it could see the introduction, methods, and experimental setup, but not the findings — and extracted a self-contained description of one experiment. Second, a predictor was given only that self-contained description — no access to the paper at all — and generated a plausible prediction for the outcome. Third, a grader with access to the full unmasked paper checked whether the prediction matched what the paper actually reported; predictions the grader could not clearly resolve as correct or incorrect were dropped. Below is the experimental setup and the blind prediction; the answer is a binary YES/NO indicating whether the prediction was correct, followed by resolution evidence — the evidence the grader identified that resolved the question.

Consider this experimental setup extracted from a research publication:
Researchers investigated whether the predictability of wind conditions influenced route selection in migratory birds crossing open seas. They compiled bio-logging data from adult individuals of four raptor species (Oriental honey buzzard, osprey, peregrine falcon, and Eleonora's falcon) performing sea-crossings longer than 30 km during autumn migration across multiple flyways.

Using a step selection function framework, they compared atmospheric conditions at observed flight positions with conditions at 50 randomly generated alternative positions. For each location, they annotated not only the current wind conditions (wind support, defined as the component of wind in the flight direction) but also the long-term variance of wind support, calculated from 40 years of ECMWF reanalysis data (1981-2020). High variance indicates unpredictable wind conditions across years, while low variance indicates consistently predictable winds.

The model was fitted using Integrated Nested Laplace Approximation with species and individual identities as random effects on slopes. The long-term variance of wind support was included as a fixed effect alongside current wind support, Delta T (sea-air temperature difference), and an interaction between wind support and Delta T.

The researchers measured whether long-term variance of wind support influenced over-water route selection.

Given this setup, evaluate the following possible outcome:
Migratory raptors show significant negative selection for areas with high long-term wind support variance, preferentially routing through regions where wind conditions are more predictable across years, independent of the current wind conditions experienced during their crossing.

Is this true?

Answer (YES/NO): YES